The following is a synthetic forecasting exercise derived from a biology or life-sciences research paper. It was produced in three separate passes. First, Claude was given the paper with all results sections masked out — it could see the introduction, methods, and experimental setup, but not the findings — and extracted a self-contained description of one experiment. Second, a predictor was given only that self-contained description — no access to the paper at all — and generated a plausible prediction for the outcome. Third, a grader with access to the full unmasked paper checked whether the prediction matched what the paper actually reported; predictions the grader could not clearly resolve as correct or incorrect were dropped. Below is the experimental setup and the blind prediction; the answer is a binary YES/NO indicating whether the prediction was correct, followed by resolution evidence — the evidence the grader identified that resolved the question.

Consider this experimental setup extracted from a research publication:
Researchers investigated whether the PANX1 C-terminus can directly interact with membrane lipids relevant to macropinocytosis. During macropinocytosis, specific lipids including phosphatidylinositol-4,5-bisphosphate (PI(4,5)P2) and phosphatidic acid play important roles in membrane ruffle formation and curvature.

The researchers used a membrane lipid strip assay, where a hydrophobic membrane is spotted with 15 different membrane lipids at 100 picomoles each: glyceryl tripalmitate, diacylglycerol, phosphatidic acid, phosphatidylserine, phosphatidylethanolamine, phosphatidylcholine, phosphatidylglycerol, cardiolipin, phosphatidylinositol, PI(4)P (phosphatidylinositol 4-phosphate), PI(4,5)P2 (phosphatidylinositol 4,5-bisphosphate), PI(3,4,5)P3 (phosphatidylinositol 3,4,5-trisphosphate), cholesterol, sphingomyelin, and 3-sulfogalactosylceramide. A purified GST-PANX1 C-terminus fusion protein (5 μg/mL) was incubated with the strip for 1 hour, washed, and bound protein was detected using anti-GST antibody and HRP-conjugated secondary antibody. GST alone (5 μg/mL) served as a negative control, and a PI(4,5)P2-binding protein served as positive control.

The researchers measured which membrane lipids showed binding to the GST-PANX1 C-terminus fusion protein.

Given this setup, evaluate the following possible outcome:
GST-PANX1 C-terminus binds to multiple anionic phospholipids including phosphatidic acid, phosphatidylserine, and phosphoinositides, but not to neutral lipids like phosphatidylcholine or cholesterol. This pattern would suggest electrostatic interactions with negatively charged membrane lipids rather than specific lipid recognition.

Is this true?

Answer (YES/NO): NO